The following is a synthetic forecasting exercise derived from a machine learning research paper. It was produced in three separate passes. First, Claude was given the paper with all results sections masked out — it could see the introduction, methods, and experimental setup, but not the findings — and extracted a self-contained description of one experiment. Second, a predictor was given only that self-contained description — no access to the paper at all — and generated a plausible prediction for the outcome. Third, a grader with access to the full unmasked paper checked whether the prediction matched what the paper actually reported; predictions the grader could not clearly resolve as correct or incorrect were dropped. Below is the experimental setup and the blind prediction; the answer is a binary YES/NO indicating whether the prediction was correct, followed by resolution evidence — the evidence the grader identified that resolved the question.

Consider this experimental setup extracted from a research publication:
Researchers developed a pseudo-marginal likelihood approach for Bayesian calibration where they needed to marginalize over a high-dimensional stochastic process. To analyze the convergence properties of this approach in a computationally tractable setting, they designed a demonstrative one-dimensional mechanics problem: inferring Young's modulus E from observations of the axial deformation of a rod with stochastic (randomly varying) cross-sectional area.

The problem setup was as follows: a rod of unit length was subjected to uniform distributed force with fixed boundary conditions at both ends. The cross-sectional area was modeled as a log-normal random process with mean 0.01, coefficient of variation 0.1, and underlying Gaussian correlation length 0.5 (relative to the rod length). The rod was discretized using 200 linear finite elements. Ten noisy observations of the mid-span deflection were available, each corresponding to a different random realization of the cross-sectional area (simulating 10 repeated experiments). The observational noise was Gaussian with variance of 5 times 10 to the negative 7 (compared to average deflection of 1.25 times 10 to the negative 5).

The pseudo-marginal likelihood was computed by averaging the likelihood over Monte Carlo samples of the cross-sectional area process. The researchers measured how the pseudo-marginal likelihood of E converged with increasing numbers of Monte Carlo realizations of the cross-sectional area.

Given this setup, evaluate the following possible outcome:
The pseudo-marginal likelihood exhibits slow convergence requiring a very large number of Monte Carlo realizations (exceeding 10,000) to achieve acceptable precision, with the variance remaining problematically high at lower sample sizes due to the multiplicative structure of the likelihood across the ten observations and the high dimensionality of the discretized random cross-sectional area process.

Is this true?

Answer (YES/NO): NO